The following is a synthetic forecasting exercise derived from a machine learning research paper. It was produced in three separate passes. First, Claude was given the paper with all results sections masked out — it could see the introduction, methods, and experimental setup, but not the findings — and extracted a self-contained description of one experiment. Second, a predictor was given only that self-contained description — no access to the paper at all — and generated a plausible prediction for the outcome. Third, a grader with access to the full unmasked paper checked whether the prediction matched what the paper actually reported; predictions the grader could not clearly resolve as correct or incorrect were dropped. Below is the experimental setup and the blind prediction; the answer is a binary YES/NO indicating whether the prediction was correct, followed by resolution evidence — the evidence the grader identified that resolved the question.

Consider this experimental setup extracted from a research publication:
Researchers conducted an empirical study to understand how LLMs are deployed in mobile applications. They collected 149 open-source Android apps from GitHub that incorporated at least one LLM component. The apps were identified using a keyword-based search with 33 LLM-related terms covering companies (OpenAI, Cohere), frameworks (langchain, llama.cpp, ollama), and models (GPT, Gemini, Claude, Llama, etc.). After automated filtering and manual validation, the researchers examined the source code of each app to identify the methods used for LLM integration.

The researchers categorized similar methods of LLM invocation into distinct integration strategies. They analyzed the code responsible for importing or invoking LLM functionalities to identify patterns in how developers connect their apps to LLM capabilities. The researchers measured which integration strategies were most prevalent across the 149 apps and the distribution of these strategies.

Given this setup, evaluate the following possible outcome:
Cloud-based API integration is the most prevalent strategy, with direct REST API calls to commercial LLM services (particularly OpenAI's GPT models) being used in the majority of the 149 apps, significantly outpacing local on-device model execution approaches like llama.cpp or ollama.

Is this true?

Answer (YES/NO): YES